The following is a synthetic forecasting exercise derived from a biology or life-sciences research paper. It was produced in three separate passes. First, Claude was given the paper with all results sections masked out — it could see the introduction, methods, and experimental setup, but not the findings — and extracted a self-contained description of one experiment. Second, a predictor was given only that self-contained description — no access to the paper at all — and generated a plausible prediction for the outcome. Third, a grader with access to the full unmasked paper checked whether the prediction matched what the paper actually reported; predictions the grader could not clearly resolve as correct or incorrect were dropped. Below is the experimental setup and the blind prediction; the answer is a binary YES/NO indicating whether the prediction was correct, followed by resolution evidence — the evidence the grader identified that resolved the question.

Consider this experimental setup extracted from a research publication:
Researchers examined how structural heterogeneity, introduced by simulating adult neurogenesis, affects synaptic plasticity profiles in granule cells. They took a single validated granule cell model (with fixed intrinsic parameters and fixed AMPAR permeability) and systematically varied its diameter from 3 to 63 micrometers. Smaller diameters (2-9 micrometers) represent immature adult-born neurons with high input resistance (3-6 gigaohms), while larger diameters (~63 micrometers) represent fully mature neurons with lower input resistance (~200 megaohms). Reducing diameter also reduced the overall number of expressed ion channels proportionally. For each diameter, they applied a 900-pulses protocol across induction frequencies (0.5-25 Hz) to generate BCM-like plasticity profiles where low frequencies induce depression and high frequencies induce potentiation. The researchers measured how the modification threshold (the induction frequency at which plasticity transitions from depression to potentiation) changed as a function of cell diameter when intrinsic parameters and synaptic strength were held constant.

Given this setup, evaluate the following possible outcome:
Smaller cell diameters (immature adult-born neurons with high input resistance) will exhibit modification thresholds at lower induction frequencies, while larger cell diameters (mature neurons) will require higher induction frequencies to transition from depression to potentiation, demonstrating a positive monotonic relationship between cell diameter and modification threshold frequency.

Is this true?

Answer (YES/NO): YES